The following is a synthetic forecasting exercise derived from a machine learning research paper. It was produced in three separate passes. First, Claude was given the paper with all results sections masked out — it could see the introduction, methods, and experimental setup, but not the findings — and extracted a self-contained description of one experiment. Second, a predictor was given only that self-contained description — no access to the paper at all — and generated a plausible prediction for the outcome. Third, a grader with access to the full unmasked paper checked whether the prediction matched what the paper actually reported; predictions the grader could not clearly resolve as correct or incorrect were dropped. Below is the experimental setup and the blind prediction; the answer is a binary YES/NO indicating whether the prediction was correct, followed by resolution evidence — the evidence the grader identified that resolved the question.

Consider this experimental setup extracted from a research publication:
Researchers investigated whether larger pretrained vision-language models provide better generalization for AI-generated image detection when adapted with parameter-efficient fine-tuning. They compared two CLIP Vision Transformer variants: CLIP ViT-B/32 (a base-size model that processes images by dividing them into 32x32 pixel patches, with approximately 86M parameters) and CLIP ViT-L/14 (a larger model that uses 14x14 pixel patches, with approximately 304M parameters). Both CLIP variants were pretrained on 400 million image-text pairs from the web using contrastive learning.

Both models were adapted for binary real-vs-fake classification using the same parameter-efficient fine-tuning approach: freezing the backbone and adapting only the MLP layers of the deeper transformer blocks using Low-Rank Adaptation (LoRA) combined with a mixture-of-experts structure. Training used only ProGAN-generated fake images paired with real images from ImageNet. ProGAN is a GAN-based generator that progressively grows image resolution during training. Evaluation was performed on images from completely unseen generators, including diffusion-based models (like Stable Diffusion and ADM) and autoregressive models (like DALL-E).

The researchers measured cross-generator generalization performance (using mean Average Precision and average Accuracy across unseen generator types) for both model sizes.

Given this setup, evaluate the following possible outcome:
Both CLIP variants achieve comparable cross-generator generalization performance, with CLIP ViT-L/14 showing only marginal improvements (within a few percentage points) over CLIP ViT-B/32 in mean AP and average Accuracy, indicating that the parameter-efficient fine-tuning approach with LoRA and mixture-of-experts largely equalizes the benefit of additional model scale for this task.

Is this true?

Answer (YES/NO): NO